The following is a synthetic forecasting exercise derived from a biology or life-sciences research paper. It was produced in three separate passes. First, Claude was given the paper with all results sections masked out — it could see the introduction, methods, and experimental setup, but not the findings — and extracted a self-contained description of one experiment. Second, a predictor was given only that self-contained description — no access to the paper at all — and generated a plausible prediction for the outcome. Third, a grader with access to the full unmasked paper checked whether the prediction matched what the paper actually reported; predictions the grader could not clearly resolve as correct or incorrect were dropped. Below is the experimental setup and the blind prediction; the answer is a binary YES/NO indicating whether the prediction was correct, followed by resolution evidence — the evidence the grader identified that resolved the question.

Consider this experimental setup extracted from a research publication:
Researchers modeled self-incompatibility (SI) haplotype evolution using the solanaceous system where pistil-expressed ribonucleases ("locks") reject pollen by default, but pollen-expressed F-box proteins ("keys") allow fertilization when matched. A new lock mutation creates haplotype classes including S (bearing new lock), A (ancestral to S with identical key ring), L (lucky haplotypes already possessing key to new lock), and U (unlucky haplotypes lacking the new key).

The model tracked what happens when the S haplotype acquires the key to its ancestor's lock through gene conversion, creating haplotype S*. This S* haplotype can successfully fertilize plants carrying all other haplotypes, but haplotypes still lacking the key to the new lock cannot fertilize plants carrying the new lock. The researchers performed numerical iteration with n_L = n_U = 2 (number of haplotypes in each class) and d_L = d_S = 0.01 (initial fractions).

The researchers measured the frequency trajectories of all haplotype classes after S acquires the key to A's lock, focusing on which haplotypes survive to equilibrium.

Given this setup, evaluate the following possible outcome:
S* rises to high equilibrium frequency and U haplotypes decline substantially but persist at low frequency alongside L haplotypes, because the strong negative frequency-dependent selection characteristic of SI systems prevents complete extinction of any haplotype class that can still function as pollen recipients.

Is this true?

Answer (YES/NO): NO